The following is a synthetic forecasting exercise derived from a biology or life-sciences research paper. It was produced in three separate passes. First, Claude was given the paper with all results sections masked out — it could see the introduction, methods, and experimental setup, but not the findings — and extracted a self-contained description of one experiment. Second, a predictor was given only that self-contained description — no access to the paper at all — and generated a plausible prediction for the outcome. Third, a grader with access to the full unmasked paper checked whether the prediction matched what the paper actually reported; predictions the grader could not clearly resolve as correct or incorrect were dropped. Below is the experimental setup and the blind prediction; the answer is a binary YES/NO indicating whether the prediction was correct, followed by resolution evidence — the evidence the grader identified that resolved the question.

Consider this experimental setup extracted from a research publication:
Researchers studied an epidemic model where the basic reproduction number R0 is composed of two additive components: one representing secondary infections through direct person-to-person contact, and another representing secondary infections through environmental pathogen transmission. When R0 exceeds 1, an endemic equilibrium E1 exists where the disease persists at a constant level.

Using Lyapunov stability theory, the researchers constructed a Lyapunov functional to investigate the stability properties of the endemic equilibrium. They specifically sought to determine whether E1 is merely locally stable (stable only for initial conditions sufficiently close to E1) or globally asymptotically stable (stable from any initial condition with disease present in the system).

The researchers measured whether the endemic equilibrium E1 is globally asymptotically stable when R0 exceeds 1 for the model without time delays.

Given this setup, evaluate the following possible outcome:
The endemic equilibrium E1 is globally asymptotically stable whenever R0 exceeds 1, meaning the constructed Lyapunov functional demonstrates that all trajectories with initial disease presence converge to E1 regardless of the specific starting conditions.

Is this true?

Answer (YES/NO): YES